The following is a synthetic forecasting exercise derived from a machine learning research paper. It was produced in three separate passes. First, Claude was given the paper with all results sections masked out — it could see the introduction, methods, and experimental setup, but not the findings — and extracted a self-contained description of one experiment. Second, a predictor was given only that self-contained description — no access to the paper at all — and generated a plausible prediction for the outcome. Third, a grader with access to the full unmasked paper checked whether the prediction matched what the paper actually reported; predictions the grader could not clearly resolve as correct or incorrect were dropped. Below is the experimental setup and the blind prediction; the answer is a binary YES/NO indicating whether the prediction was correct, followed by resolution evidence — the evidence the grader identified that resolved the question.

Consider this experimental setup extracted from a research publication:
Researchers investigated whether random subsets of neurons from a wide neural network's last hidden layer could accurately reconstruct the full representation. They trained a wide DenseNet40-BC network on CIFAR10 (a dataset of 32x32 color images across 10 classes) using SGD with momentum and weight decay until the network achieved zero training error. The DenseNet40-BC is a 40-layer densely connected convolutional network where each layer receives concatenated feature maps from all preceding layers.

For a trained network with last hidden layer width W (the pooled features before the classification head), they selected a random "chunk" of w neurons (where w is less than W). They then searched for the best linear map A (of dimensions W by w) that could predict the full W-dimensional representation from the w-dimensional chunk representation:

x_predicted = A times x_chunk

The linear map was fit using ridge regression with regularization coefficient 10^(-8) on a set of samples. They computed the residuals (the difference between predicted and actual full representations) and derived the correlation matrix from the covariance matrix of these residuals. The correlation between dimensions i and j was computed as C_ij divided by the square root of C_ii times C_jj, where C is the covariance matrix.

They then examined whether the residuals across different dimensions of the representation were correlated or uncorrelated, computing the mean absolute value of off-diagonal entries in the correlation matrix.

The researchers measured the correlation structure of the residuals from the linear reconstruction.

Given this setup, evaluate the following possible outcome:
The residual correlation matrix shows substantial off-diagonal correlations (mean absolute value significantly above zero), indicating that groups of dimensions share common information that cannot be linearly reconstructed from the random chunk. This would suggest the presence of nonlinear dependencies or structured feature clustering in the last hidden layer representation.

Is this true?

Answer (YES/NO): NO